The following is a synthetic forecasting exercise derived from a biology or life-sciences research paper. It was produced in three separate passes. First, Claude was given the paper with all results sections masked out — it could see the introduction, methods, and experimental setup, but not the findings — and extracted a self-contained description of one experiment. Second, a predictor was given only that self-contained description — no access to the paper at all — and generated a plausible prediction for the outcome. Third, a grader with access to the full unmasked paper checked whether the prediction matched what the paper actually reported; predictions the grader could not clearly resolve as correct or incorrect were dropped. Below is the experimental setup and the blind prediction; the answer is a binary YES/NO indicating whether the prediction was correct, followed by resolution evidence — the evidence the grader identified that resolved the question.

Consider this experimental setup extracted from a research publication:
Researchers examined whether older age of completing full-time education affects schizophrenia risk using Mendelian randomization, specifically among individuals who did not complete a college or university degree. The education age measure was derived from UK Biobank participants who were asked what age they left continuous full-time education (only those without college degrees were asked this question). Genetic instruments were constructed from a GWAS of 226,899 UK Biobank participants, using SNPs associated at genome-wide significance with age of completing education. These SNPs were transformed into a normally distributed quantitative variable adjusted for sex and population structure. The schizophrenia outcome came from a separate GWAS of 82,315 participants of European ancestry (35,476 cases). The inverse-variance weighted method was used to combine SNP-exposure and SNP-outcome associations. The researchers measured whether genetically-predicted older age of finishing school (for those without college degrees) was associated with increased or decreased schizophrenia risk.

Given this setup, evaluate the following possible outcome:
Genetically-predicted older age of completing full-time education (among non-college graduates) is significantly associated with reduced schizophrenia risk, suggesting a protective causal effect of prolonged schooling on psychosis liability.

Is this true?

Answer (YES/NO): YES